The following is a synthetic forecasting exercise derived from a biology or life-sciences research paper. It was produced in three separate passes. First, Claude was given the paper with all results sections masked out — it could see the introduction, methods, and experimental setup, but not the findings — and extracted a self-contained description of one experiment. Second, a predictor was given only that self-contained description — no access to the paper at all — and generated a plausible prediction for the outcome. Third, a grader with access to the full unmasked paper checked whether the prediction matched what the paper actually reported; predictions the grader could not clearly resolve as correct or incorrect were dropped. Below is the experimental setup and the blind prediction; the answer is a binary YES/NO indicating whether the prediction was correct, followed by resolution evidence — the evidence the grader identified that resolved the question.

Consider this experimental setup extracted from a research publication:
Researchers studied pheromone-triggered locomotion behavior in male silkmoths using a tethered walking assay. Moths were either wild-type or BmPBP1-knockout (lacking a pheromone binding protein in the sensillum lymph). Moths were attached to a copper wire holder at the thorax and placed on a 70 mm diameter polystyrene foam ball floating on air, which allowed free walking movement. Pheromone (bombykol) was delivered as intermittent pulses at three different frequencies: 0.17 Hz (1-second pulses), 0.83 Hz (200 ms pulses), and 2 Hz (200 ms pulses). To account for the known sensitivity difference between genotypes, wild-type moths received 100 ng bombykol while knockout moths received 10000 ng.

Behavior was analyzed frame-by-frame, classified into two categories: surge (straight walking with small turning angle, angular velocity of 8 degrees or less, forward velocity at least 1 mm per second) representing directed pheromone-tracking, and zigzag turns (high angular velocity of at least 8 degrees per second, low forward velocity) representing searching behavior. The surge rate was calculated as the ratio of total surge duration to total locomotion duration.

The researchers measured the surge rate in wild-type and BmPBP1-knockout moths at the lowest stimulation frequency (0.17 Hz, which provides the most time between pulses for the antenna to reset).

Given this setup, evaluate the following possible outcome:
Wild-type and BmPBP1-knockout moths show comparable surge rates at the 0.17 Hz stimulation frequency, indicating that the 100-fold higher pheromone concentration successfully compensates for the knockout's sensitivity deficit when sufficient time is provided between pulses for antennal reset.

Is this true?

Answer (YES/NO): YES